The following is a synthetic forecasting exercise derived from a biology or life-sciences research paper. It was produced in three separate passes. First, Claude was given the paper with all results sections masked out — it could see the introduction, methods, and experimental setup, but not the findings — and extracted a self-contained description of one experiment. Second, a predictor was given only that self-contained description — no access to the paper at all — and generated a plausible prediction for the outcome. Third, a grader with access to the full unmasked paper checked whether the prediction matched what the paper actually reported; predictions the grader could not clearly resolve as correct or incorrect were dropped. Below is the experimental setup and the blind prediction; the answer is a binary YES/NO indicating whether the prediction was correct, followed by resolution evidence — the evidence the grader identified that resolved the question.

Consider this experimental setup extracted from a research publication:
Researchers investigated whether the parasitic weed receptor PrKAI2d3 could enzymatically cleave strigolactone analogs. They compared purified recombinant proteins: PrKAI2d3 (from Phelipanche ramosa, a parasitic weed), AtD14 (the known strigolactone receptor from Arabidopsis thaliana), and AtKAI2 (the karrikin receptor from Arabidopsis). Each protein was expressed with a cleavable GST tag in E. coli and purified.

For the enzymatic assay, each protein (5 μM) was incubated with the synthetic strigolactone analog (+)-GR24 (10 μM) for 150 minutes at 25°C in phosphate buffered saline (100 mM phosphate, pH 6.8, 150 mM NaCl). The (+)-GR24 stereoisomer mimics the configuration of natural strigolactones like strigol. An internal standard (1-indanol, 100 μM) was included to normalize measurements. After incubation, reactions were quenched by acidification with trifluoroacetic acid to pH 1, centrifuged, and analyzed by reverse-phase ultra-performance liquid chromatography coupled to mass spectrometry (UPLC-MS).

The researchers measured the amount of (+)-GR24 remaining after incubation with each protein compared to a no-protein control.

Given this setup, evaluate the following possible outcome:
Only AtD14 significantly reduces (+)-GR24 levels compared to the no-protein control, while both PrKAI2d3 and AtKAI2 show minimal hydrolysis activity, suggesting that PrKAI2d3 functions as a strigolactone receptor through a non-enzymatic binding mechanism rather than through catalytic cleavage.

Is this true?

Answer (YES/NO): NO